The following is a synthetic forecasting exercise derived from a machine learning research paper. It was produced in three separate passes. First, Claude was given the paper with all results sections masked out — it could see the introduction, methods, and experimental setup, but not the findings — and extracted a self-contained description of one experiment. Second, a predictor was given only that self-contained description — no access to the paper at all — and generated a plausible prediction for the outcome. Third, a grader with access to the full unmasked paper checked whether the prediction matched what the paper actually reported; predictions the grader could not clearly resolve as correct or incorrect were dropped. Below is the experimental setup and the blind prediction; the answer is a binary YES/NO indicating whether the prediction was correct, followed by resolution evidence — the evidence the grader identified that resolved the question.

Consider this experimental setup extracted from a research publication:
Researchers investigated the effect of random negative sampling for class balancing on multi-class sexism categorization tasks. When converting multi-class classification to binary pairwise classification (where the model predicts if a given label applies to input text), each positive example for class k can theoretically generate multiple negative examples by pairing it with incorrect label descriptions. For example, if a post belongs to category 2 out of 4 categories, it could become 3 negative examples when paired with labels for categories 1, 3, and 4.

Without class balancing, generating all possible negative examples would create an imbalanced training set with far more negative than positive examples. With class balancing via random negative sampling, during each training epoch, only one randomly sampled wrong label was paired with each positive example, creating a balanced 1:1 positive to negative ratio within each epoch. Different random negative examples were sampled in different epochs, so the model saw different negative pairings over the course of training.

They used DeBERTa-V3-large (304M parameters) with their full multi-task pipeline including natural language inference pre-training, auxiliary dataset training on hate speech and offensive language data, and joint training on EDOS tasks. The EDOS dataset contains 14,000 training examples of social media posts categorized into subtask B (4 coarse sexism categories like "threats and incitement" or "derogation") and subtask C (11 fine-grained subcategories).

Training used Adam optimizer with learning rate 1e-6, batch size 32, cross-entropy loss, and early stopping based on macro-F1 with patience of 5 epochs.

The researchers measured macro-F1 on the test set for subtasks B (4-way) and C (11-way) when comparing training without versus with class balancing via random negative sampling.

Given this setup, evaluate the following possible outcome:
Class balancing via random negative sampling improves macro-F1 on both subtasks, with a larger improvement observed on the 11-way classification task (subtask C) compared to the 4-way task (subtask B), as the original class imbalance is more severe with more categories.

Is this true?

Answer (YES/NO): YES